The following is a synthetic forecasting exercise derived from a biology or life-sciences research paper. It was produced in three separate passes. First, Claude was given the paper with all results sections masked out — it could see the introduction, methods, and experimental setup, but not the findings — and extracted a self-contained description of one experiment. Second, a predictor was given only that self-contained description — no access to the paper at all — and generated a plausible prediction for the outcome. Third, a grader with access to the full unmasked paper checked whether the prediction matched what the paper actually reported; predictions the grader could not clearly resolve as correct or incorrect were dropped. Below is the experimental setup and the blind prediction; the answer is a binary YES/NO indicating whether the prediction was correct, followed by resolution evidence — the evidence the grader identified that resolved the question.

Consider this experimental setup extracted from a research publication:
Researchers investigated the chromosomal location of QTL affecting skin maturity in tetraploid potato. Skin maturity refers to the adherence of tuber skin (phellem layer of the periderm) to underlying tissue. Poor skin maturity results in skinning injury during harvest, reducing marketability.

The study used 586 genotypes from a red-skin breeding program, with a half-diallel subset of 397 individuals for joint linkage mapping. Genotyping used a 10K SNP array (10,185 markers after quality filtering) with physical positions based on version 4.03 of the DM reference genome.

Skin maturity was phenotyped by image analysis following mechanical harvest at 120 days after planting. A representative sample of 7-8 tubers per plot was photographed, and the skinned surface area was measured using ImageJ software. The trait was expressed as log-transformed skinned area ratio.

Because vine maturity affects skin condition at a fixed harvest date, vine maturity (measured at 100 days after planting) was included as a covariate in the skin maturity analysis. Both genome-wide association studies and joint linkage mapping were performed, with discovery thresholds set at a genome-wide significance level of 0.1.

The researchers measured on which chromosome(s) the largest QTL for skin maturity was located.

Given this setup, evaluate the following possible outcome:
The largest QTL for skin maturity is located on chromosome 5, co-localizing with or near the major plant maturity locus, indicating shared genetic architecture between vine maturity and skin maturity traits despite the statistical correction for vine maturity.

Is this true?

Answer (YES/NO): NO